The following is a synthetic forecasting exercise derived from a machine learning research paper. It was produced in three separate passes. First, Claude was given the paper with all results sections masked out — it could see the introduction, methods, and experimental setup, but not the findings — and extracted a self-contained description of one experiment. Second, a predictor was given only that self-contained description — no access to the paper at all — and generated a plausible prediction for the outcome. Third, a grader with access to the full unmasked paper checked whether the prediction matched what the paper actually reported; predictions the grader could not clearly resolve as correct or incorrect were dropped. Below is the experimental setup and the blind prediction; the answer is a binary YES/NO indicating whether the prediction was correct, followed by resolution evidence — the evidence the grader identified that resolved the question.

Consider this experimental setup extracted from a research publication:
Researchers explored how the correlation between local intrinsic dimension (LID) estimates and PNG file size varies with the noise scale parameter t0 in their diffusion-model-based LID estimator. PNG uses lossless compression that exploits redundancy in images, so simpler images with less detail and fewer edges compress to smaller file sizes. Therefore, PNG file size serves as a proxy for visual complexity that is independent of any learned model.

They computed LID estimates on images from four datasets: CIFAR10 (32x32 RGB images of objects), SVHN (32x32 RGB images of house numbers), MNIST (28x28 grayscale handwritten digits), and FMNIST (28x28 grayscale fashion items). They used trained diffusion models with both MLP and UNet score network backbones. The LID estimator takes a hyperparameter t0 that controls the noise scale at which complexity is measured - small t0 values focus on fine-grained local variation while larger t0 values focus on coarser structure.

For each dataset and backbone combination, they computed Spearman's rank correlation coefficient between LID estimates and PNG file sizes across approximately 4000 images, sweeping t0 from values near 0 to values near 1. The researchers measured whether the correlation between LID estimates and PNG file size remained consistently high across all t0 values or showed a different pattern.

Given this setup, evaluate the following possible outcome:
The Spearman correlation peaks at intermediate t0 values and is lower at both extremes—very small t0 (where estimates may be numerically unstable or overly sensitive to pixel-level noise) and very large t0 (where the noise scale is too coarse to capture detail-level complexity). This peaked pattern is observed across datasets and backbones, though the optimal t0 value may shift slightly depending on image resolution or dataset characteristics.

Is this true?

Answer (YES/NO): NO